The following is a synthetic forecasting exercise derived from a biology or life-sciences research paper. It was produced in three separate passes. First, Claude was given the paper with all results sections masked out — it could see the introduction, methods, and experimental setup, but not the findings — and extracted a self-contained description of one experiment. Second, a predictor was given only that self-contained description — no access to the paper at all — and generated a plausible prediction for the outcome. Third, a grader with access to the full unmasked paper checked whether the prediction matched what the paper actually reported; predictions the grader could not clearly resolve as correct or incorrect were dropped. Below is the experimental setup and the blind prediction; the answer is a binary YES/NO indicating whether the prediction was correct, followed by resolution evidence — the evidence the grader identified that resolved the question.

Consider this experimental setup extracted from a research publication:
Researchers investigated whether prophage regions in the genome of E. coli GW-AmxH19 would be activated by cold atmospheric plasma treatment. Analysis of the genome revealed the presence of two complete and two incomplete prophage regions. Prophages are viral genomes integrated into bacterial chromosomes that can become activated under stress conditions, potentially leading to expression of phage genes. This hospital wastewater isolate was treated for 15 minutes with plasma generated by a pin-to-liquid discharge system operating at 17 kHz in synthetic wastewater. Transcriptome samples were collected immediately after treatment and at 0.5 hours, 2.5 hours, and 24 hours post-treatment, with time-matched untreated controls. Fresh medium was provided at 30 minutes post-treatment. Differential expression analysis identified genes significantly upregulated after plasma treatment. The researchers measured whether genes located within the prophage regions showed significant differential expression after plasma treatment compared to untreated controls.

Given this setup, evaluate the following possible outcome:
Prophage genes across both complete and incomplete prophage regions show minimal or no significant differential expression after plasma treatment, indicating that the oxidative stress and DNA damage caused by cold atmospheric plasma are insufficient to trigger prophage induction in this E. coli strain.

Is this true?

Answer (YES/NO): NO